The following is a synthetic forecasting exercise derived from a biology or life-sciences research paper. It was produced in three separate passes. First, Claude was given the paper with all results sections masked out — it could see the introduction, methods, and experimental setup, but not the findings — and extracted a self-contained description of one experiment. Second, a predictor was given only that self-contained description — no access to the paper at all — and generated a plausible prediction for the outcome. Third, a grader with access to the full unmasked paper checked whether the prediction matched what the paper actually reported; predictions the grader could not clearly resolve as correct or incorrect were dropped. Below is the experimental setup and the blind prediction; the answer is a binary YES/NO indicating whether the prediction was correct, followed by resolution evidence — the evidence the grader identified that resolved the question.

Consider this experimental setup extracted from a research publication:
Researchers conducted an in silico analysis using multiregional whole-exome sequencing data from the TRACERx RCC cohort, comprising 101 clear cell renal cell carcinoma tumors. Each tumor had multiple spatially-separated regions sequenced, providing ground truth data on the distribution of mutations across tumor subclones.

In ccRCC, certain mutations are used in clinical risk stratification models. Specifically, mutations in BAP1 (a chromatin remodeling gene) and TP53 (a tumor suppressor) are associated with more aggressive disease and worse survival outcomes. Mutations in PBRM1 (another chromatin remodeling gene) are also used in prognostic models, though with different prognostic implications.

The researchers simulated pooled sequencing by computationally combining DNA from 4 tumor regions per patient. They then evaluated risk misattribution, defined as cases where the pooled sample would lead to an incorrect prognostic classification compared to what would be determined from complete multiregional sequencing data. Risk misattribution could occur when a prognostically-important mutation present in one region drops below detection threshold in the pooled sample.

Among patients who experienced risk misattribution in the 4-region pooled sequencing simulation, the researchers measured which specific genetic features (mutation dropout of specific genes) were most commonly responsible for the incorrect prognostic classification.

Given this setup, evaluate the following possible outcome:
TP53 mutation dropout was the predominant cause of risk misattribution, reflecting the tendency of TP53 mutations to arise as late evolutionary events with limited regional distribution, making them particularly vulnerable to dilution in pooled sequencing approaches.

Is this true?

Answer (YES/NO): NO